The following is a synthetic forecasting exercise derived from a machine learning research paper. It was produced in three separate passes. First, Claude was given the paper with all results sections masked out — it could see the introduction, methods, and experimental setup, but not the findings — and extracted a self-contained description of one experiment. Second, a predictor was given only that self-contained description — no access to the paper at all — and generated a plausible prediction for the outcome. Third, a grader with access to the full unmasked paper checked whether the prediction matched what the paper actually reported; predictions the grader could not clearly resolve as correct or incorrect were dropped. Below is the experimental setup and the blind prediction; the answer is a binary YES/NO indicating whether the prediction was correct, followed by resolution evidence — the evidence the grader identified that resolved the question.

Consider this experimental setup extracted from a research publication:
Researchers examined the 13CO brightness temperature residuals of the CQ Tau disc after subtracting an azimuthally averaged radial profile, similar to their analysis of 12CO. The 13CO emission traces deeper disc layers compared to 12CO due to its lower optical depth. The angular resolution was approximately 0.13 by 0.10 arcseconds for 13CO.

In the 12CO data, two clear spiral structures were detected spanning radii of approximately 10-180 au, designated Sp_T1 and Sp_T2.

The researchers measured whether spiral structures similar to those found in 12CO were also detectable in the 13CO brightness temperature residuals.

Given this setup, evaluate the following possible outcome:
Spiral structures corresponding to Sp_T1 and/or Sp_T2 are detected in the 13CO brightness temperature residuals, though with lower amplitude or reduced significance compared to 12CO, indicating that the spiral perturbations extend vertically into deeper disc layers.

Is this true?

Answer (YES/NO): NO